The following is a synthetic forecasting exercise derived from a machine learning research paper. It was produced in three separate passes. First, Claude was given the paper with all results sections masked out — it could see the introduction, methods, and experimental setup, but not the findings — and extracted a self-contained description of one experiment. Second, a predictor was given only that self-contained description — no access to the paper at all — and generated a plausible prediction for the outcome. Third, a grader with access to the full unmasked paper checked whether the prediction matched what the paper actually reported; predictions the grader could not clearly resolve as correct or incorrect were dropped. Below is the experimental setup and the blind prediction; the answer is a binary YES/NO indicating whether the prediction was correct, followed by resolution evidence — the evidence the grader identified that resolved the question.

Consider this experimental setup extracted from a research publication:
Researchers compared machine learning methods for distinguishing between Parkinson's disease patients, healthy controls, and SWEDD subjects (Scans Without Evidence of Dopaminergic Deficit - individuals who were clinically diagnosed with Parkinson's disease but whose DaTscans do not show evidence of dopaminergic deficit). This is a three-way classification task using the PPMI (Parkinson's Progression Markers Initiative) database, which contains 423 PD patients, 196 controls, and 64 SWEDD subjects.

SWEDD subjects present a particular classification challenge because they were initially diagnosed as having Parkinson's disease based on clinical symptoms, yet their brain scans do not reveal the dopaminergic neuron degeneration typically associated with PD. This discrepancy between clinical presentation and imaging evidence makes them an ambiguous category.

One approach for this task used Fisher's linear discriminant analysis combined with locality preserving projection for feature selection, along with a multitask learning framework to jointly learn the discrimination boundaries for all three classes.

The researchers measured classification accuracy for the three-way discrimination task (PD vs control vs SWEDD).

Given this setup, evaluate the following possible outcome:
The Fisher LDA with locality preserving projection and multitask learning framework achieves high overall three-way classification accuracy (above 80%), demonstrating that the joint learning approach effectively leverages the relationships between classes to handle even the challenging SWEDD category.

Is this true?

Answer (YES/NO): NO